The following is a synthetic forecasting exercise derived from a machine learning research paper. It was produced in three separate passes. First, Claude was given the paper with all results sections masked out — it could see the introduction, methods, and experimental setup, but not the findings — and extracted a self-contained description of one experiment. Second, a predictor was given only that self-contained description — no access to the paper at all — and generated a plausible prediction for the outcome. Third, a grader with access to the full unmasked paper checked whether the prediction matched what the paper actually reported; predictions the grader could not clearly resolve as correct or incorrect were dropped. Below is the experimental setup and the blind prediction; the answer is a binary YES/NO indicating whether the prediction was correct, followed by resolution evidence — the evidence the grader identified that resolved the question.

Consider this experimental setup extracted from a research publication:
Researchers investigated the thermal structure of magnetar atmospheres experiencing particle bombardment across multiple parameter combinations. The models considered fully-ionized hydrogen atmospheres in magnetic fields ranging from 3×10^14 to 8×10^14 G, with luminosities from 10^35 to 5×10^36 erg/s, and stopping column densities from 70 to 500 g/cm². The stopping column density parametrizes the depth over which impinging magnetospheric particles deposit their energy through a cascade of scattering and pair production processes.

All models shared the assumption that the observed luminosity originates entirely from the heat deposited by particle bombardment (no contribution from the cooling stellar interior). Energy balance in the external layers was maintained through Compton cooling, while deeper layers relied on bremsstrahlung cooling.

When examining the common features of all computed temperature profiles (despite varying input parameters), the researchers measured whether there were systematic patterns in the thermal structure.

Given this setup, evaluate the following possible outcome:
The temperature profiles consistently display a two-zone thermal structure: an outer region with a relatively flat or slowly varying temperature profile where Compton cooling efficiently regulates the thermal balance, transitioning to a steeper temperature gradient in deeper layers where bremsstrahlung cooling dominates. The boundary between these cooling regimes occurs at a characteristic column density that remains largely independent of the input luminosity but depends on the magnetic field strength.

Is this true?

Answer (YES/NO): NO